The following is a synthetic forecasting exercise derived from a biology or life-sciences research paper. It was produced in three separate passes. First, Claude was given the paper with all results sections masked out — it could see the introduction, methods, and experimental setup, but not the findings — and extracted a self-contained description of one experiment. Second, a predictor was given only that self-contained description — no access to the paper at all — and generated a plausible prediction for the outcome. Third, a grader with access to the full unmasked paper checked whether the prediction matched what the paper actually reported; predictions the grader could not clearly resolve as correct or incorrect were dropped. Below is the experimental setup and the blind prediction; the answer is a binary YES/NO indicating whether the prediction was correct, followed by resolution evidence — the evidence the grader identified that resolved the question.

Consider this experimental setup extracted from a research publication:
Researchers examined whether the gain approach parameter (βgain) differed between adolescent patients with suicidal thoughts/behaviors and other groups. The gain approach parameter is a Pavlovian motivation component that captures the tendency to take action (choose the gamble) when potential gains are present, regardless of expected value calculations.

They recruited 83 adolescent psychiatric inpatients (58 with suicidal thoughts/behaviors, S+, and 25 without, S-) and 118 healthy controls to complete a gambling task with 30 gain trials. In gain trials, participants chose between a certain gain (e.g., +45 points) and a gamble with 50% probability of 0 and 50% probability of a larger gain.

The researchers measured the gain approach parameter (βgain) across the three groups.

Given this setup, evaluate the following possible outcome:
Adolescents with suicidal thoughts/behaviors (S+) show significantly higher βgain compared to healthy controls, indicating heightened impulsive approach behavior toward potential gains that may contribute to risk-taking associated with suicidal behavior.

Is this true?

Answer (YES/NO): YES